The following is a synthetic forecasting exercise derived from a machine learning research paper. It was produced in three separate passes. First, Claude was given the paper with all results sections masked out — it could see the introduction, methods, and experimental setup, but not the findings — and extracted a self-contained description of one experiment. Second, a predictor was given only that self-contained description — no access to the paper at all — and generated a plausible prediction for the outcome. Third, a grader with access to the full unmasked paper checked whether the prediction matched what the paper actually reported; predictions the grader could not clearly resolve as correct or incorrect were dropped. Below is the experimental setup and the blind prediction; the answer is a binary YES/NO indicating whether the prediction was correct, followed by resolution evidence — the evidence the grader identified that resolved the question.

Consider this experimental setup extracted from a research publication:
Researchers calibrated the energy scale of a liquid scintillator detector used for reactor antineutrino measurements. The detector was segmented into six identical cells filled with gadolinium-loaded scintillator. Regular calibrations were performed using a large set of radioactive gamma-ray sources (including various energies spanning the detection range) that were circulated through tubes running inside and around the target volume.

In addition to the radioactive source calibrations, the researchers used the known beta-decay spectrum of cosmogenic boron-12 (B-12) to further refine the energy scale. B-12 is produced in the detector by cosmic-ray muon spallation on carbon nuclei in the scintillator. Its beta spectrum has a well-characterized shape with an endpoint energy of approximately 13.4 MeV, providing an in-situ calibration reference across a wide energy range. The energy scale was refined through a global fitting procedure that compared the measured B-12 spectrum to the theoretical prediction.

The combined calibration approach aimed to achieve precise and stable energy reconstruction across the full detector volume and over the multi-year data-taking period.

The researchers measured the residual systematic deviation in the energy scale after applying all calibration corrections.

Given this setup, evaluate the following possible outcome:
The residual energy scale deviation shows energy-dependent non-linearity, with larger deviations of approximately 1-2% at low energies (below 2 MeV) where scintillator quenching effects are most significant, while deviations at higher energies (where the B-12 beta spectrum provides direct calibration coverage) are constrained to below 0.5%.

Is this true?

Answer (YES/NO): NO